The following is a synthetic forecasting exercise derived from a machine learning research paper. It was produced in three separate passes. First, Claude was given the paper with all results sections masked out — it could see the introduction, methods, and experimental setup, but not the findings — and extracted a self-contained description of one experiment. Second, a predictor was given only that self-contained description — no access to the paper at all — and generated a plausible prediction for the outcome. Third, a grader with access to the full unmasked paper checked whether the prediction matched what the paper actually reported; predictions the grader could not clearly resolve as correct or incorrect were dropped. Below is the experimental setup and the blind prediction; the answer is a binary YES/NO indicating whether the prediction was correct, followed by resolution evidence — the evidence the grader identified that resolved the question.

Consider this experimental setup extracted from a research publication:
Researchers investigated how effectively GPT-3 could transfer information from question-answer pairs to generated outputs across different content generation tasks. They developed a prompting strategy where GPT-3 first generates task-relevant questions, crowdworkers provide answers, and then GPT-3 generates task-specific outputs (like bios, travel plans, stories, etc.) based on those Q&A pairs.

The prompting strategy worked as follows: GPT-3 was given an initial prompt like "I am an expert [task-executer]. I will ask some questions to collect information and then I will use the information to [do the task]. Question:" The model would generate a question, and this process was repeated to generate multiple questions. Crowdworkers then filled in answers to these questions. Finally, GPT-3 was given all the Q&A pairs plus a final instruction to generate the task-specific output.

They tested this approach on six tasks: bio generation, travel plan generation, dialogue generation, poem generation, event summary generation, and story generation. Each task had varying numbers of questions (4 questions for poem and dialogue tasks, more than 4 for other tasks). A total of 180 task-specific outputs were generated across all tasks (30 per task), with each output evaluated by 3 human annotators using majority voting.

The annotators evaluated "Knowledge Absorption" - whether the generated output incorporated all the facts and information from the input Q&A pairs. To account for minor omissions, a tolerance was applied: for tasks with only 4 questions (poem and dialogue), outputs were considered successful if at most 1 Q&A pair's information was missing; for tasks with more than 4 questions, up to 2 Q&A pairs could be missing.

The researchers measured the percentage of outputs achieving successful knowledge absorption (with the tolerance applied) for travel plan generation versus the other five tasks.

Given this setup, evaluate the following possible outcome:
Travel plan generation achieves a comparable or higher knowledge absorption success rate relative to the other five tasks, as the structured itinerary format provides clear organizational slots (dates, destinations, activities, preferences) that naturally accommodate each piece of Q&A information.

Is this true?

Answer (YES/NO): NO